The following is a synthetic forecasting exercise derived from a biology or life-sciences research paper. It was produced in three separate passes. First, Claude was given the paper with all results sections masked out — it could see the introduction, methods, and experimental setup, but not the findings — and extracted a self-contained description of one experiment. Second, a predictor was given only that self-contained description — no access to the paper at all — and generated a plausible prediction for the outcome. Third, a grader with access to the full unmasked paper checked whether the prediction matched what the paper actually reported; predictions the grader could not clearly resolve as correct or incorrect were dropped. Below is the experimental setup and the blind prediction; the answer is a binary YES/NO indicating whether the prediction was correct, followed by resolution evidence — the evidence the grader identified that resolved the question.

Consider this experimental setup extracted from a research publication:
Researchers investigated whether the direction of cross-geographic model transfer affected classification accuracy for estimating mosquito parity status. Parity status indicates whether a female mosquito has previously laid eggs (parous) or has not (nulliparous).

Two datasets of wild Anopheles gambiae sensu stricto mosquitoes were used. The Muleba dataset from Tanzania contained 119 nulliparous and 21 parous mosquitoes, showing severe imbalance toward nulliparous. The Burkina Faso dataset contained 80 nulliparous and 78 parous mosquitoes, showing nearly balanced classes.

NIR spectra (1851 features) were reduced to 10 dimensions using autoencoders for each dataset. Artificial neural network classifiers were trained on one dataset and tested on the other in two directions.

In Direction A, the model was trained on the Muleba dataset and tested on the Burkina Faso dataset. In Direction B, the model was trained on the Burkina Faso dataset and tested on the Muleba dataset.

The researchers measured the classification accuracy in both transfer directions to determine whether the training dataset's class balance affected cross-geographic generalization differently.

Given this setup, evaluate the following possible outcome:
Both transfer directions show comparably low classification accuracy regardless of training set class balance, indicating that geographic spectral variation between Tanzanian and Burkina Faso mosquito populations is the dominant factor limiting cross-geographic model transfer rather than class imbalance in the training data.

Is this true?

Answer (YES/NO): NO